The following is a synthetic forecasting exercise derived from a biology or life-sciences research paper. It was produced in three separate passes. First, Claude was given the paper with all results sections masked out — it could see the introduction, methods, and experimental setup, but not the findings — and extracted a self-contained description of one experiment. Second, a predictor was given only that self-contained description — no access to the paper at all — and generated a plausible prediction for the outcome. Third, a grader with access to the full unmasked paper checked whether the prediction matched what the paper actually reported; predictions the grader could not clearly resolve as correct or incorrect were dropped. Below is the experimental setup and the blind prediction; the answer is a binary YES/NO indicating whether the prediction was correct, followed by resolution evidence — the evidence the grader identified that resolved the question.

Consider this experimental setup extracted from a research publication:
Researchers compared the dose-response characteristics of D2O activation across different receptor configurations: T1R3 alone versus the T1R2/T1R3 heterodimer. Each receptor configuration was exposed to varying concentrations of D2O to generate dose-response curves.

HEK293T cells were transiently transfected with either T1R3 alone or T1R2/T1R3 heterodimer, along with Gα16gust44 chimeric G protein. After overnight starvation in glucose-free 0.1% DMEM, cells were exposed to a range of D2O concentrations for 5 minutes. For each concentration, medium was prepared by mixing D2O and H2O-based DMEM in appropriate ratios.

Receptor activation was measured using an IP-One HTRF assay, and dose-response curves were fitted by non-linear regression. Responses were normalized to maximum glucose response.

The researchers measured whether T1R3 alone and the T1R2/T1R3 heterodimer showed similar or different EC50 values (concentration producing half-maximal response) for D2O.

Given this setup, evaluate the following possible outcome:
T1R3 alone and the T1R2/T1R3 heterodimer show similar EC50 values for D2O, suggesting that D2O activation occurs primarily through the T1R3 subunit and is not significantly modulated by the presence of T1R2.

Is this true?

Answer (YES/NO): YES